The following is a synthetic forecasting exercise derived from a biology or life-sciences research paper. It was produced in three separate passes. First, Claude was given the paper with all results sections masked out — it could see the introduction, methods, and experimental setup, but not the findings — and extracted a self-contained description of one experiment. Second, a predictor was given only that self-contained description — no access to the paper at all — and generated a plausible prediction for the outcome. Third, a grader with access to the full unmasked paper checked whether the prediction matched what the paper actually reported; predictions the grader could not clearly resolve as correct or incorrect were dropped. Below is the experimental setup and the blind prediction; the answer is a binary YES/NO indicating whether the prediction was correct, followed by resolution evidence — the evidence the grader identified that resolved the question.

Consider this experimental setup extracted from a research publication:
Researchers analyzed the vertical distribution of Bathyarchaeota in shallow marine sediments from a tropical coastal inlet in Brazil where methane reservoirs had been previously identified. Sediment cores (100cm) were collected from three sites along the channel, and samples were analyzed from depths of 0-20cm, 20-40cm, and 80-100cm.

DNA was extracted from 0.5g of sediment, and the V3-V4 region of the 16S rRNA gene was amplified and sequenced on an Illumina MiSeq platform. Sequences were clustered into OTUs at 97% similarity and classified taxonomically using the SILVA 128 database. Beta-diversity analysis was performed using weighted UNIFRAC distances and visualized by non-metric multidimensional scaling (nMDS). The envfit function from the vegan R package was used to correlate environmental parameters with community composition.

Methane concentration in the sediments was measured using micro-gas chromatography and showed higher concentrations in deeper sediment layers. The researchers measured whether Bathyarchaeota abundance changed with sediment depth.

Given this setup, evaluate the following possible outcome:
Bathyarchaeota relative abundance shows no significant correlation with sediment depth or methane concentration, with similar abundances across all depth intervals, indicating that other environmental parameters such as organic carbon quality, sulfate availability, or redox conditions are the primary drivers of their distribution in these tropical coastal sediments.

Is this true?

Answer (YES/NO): NO